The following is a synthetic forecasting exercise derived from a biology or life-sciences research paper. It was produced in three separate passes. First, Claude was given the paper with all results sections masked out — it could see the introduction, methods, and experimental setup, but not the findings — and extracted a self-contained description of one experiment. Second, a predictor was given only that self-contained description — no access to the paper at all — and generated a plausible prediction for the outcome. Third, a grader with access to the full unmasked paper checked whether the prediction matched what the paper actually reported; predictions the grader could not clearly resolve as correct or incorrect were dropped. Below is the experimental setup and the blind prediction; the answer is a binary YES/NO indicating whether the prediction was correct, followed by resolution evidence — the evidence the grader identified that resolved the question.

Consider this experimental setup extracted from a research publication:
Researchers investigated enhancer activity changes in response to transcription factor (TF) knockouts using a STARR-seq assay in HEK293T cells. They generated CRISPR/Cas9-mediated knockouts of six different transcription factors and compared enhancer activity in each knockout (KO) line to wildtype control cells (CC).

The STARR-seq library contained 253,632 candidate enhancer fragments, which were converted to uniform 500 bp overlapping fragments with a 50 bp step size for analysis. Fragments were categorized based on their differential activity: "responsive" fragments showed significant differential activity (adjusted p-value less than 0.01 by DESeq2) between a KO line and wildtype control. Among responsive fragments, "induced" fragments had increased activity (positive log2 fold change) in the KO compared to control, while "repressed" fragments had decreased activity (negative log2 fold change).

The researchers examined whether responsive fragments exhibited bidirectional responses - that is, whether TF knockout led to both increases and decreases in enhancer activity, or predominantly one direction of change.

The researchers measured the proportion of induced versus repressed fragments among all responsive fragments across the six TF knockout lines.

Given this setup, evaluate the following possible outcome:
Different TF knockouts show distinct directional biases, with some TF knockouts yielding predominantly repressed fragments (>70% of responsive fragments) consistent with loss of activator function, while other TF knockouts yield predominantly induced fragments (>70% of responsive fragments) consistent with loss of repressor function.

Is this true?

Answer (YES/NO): NO